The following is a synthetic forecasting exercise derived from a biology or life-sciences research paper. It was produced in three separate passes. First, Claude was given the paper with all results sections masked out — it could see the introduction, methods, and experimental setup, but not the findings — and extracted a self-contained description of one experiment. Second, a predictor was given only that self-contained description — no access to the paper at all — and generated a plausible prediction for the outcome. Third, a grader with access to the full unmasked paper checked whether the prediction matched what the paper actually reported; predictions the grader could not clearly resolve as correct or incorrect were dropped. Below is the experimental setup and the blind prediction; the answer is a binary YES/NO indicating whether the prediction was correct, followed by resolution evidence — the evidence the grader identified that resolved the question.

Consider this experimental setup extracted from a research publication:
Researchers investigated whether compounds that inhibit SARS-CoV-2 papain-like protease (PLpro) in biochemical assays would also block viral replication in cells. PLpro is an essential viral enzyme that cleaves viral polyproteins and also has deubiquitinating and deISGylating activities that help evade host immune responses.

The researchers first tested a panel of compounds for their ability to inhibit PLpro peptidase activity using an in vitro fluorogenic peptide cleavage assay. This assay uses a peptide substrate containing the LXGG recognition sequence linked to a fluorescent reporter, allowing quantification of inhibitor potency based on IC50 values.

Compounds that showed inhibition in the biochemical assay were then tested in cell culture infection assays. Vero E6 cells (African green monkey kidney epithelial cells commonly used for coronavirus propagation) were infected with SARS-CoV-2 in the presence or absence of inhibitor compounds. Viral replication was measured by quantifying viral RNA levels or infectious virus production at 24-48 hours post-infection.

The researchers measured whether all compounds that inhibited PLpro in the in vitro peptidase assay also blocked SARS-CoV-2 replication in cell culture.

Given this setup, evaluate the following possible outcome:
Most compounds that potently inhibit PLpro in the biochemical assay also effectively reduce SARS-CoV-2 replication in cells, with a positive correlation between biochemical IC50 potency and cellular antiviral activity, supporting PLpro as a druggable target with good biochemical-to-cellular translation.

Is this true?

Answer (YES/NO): NO